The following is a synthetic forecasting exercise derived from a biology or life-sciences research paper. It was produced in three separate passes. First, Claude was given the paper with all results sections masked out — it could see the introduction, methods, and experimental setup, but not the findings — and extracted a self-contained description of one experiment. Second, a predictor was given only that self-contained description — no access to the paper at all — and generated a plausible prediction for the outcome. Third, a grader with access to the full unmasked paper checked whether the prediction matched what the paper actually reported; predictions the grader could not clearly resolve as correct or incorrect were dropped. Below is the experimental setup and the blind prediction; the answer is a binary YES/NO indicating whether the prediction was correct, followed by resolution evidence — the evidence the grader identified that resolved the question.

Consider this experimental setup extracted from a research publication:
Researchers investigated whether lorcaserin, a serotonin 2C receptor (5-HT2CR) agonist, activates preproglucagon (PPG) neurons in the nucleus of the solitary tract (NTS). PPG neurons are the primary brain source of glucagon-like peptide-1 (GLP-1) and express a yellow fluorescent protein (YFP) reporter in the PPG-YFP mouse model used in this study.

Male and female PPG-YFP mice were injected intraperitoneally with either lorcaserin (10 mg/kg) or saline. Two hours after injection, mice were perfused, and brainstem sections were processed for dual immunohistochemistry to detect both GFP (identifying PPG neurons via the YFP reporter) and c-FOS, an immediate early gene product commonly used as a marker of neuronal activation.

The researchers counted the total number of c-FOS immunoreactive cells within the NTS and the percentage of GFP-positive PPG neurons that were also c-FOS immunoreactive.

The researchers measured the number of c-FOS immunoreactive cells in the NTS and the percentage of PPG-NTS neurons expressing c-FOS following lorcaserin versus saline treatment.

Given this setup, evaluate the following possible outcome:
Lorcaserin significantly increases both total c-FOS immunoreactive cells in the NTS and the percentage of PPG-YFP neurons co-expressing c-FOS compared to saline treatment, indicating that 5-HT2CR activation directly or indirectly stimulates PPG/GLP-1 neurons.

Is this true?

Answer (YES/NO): YES